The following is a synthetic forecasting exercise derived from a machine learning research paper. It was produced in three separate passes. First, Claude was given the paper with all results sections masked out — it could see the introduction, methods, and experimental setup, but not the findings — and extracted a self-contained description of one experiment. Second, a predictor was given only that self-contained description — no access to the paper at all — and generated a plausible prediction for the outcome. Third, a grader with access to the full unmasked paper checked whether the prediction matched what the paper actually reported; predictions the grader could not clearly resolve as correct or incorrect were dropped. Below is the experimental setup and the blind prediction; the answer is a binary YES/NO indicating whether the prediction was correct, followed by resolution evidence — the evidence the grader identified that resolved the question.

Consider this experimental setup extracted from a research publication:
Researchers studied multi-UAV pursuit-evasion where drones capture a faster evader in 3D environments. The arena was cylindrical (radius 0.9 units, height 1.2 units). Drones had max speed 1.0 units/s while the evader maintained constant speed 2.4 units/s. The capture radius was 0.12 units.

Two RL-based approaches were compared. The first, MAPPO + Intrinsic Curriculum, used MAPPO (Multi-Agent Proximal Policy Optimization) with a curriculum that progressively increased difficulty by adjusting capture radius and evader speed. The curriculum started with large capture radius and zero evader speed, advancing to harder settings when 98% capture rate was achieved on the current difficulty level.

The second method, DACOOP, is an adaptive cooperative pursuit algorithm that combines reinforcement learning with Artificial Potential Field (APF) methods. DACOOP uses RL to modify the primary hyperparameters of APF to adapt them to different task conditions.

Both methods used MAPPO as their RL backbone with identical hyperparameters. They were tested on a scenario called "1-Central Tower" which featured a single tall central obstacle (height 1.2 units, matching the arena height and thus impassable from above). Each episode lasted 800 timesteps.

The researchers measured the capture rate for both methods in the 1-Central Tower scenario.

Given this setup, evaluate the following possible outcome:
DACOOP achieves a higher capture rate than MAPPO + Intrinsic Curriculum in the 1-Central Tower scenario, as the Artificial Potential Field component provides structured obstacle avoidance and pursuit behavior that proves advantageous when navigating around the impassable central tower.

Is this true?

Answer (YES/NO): NO